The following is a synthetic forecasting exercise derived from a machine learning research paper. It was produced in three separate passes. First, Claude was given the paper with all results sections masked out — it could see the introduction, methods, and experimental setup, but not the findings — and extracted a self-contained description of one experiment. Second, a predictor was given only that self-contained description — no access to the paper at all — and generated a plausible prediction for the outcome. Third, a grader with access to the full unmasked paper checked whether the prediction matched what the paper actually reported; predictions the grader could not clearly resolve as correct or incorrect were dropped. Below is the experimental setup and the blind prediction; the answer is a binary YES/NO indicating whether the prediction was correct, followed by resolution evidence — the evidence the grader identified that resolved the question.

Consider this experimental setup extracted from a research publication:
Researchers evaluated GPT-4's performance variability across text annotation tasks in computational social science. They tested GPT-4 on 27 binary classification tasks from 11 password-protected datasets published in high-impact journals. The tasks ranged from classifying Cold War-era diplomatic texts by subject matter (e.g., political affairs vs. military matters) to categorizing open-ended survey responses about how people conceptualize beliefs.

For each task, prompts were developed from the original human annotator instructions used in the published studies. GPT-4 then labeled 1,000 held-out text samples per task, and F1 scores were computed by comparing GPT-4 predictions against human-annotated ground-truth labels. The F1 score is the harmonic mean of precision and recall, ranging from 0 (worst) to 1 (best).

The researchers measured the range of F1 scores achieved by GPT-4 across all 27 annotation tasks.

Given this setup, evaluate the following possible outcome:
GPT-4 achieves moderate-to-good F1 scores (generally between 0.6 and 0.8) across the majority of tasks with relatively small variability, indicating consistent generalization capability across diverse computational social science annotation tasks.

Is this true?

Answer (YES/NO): NO